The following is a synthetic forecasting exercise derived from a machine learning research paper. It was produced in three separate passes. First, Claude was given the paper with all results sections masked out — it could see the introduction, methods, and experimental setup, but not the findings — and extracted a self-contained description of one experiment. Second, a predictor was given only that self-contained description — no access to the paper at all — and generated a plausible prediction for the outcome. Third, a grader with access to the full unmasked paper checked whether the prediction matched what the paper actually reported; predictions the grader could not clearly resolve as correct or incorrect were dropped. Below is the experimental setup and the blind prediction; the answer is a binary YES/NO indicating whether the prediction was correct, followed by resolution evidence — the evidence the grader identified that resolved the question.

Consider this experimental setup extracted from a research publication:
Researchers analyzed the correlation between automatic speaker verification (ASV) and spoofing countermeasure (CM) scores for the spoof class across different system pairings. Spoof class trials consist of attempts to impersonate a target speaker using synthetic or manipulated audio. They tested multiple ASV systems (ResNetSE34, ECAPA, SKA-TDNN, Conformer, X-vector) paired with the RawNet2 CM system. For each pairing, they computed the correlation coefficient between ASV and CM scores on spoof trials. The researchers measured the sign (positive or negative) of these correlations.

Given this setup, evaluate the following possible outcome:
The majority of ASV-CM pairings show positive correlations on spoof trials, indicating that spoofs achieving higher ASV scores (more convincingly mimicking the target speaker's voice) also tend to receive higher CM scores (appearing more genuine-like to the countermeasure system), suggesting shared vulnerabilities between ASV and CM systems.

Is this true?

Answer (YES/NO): NO